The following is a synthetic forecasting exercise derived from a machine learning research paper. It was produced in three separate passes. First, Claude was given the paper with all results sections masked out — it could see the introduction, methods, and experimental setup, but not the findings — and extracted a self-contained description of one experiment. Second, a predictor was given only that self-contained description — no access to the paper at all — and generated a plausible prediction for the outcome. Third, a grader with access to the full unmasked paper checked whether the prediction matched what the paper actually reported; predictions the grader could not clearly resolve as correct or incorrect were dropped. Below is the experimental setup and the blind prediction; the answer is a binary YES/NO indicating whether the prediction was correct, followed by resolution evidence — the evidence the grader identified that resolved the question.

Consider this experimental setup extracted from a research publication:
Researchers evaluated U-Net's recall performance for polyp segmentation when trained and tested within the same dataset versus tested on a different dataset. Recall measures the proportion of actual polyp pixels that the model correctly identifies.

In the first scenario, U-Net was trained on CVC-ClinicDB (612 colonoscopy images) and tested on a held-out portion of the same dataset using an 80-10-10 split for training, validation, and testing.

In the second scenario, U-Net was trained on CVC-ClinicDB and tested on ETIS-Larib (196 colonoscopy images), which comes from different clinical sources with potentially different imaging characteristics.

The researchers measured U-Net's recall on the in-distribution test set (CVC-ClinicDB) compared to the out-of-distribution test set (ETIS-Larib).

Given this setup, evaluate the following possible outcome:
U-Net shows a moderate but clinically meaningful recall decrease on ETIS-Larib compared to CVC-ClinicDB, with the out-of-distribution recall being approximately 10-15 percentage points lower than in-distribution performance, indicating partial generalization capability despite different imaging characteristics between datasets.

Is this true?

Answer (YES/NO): NO